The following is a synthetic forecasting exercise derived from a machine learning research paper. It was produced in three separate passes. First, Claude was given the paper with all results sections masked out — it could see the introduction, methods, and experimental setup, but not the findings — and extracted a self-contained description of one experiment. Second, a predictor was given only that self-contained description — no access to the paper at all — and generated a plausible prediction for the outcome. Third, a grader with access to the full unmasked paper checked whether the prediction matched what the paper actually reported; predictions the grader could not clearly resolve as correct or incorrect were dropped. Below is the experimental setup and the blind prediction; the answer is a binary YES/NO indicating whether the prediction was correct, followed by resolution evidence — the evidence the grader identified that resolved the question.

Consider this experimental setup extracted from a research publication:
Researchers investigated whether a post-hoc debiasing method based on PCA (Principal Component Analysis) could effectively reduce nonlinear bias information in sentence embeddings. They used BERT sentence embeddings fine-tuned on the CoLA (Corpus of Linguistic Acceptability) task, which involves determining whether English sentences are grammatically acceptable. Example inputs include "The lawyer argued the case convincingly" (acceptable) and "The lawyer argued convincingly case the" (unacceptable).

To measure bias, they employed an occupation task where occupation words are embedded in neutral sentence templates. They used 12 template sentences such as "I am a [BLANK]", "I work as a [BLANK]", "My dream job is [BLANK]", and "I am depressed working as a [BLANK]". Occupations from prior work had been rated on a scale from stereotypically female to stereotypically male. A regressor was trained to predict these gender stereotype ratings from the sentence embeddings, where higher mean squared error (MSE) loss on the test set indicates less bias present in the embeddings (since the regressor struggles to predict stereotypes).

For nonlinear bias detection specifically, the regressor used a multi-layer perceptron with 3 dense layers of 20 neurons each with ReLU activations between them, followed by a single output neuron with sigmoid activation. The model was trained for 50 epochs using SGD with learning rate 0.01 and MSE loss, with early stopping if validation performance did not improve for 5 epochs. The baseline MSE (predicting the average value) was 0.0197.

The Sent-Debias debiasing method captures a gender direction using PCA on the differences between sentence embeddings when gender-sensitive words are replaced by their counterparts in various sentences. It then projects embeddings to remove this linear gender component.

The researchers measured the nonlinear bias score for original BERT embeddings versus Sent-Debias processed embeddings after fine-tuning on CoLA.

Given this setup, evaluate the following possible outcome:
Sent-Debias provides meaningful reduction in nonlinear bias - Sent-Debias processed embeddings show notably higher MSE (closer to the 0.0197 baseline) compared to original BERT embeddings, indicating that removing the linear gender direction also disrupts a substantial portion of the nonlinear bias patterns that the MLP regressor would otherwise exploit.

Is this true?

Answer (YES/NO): NO